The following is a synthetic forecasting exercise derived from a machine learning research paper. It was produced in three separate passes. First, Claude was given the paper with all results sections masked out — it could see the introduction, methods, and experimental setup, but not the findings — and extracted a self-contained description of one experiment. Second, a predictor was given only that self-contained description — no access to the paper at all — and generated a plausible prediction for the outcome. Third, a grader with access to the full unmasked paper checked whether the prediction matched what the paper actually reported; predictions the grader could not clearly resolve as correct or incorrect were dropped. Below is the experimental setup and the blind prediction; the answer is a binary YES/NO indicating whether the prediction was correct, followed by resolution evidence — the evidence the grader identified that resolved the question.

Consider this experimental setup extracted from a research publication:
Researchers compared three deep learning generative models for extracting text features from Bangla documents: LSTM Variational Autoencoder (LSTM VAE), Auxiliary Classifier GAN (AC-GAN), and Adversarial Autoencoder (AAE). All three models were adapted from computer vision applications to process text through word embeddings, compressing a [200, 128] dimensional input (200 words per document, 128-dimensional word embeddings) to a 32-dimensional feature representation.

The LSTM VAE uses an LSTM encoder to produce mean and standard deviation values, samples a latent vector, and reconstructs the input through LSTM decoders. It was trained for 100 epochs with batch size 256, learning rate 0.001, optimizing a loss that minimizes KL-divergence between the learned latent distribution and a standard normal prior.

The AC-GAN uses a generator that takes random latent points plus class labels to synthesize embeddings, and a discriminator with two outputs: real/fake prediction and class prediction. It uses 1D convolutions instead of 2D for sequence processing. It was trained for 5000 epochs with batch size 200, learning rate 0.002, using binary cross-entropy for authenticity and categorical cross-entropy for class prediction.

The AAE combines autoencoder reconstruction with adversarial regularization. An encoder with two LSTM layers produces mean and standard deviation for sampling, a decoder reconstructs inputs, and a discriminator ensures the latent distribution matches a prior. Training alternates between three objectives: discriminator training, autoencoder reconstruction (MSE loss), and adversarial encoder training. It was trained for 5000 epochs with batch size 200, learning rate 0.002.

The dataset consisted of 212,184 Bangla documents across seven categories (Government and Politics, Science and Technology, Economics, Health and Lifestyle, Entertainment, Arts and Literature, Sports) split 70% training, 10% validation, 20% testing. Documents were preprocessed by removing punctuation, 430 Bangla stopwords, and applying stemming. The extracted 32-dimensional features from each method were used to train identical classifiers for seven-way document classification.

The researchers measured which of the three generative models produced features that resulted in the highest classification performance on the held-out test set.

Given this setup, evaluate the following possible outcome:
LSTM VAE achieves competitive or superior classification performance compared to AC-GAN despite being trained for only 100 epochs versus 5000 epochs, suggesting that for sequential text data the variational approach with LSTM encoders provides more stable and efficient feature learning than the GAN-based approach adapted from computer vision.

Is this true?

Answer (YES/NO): NO